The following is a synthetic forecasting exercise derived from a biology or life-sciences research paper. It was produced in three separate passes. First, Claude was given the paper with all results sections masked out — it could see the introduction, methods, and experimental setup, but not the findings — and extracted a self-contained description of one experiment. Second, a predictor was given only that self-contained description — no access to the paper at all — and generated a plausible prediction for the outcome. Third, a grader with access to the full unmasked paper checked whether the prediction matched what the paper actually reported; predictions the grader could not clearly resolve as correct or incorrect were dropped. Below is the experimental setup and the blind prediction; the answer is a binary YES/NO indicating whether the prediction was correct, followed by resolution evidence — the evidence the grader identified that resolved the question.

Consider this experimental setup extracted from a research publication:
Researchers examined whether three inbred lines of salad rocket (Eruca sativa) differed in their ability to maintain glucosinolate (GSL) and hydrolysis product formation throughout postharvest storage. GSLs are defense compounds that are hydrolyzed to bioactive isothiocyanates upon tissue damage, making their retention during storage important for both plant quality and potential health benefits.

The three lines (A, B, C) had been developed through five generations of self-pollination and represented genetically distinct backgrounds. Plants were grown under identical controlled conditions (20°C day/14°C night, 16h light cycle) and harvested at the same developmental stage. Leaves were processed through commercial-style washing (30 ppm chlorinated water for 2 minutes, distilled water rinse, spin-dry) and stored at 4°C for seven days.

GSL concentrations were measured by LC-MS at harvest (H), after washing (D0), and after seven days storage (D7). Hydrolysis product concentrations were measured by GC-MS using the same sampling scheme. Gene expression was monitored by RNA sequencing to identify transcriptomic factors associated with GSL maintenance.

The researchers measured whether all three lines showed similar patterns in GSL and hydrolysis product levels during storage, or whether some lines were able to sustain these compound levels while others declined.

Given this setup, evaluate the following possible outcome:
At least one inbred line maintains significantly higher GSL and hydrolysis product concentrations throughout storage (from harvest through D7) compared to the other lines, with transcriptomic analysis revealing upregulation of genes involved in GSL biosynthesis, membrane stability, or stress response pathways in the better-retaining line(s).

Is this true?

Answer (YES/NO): YES